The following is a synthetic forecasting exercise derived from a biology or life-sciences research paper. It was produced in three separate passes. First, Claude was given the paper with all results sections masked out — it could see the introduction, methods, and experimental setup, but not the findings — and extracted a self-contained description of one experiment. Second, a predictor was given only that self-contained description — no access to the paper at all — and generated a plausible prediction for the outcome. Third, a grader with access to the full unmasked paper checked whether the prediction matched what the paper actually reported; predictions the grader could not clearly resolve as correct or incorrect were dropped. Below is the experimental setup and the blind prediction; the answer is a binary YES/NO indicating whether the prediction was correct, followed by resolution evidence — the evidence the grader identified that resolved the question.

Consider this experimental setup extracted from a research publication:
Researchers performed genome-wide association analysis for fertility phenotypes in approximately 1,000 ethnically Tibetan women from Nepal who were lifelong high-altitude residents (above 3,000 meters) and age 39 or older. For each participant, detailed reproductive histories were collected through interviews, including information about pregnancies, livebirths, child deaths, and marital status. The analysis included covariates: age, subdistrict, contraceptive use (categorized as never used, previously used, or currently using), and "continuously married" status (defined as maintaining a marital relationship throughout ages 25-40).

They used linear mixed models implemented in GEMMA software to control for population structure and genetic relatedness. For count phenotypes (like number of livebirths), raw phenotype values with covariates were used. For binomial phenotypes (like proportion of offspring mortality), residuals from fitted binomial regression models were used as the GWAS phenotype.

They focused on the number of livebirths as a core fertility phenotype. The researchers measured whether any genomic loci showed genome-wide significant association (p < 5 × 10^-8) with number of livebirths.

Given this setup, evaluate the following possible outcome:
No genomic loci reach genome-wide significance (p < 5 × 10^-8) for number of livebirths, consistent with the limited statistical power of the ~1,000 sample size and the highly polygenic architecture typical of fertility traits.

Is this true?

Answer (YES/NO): NO